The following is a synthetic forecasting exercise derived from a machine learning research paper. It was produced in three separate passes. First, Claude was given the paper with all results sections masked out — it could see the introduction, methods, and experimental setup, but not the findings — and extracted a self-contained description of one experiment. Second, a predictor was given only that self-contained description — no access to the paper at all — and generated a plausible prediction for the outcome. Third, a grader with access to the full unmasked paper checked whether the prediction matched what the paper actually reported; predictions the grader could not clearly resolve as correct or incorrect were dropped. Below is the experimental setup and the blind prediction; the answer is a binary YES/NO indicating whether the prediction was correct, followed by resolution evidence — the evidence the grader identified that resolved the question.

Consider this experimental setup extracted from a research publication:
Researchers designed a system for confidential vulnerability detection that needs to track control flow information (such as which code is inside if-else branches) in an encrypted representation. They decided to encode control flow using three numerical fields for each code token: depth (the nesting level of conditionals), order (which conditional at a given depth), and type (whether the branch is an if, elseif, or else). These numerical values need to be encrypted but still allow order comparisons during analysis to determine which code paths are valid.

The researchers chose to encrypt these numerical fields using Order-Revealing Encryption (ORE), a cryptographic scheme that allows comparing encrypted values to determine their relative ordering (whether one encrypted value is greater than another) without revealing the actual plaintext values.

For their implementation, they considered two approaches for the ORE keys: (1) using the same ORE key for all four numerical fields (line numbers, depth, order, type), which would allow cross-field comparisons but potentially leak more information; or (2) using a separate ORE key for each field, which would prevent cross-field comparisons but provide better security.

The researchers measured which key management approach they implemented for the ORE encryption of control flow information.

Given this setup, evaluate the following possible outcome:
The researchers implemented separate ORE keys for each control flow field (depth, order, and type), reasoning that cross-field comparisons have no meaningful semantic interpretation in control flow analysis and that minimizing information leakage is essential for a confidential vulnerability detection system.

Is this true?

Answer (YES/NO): YES